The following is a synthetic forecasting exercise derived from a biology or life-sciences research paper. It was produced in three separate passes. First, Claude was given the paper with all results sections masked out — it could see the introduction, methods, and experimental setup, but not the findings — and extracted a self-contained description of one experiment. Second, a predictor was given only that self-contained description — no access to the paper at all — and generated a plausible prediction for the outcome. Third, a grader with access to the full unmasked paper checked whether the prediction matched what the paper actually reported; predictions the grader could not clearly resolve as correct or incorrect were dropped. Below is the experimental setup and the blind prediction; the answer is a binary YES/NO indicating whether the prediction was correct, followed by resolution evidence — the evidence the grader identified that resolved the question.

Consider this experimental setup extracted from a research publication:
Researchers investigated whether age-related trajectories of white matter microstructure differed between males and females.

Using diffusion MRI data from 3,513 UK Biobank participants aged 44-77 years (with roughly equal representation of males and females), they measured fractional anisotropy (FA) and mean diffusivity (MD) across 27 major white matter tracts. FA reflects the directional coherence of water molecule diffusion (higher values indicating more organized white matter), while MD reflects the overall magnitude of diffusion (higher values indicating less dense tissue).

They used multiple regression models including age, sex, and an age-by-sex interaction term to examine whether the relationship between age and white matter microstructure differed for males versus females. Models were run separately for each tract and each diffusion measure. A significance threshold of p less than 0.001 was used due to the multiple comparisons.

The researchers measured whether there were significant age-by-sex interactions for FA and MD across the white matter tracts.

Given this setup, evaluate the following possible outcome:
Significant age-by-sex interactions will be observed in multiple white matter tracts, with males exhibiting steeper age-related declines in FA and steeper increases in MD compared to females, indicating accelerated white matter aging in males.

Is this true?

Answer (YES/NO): NO